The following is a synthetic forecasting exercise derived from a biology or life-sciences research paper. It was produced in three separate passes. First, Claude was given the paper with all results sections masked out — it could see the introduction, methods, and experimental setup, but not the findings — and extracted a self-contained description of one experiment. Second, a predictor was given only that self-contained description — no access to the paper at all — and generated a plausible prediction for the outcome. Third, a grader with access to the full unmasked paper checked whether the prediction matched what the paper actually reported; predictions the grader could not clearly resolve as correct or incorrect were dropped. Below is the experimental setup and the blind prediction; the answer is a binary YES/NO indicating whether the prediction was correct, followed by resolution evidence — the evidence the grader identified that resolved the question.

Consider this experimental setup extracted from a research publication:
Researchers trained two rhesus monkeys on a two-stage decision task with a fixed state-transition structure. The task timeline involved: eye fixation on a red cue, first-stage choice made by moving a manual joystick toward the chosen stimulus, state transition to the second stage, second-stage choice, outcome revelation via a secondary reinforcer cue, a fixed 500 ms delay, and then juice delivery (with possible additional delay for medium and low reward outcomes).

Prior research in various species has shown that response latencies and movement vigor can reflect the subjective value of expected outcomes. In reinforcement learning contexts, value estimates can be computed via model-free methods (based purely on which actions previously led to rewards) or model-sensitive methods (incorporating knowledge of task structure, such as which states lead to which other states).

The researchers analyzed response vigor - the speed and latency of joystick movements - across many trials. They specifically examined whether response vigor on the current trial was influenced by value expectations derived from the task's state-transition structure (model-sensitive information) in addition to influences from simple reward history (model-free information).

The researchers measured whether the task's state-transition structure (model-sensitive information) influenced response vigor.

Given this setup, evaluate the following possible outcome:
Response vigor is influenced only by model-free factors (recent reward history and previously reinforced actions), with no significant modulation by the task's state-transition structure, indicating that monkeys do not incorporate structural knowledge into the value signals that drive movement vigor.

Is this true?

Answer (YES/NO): NO